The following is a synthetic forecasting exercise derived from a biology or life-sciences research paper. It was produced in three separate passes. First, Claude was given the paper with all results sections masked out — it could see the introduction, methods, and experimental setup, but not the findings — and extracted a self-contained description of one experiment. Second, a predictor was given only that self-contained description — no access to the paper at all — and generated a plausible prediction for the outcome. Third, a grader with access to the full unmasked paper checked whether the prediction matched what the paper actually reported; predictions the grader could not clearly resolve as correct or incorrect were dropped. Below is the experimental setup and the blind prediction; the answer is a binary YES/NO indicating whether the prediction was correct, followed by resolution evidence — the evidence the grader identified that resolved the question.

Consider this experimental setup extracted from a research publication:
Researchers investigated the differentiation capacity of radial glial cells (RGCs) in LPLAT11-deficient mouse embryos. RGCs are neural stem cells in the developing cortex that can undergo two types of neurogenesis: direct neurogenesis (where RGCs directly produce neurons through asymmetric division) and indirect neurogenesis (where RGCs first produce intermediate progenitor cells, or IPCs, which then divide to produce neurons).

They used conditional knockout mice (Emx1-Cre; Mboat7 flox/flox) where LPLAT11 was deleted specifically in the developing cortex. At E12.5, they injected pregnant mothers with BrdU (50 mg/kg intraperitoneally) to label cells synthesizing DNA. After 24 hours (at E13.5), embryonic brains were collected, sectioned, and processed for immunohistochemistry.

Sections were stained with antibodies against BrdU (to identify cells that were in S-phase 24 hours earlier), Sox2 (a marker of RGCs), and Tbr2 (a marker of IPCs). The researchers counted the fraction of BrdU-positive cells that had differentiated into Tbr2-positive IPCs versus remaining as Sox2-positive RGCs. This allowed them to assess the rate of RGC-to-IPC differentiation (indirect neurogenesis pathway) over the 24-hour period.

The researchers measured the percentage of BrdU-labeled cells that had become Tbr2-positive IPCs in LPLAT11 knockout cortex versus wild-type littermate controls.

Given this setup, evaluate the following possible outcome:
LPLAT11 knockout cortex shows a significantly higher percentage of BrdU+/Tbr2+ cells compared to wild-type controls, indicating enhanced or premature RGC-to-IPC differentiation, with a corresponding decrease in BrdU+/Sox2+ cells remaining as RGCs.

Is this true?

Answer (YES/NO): NO